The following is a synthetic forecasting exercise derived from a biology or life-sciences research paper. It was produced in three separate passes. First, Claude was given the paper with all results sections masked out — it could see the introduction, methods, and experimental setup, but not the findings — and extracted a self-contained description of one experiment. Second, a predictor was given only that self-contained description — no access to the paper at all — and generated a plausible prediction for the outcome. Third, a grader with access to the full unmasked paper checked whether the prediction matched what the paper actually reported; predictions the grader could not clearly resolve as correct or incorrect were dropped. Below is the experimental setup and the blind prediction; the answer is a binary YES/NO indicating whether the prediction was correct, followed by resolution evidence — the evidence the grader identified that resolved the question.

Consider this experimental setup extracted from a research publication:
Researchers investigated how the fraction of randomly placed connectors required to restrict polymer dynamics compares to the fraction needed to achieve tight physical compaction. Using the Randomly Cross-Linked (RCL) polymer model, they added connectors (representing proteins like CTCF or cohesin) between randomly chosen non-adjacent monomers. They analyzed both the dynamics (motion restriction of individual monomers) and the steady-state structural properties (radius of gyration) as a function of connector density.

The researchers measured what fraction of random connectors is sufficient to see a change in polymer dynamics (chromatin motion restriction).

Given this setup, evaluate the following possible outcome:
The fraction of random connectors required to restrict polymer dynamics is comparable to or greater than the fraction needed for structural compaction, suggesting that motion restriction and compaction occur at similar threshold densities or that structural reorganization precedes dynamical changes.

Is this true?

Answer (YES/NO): NO